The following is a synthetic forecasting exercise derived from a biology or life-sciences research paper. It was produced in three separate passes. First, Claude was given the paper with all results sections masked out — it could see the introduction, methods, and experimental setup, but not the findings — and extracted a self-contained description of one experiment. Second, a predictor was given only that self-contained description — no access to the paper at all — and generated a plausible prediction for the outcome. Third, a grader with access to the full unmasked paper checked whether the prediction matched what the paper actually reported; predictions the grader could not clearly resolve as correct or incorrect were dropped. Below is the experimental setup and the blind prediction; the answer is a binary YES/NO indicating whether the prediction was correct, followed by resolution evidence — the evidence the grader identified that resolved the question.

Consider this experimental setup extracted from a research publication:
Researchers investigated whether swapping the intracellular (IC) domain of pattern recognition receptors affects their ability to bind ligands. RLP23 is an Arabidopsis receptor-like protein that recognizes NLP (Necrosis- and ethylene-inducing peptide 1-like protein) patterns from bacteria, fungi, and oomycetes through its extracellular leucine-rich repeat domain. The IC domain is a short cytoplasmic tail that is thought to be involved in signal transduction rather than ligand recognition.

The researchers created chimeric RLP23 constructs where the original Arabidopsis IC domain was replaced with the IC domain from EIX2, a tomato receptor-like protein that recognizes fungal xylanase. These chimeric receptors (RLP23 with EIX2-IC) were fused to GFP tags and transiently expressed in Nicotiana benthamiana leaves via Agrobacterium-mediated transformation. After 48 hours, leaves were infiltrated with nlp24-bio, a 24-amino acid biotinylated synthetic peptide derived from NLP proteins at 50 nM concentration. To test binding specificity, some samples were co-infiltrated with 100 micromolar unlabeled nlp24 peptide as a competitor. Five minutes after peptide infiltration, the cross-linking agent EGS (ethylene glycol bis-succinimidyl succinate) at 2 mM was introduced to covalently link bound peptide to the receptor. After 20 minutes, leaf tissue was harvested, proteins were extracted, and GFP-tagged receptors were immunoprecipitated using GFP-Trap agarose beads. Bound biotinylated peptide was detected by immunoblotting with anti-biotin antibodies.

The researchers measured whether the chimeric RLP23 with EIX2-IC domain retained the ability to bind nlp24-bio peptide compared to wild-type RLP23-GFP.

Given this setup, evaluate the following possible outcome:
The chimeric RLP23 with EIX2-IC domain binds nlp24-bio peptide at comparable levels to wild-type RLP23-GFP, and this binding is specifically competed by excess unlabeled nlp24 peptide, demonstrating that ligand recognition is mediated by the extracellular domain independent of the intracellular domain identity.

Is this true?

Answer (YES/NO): YES